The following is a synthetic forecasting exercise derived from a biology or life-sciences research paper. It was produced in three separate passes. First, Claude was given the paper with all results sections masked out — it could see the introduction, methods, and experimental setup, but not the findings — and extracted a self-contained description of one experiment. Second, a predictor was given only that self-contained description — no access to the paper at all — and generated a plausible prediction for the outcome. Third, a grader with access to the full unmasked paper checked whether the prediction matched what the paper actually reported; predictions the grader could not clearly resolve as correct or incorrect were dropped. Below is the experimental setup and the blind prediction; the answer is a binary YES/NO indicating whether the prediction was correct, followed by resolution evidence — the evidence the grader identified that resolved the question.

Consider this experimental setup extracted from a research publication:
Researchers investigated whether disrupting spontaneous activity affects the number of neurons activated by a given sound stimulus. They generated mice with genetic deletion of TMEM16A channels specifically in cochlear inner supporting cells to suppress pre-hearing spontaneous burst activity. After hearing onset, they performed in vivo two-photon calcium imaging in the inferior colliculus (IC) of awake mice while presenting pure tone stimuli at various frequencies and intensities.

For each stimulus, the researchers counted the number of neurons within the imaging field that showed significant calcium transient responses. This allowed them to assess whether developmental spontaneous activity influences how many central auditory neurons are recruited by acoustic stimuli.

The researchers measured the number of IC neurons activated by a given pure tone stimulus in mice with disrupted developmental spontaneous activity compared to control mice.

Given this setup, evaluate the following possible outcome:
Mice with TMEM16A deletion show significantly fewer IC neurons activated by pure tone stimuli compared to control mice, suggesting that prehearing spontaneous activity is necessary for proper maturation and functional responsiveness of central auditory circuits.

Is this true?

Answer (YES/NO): NO